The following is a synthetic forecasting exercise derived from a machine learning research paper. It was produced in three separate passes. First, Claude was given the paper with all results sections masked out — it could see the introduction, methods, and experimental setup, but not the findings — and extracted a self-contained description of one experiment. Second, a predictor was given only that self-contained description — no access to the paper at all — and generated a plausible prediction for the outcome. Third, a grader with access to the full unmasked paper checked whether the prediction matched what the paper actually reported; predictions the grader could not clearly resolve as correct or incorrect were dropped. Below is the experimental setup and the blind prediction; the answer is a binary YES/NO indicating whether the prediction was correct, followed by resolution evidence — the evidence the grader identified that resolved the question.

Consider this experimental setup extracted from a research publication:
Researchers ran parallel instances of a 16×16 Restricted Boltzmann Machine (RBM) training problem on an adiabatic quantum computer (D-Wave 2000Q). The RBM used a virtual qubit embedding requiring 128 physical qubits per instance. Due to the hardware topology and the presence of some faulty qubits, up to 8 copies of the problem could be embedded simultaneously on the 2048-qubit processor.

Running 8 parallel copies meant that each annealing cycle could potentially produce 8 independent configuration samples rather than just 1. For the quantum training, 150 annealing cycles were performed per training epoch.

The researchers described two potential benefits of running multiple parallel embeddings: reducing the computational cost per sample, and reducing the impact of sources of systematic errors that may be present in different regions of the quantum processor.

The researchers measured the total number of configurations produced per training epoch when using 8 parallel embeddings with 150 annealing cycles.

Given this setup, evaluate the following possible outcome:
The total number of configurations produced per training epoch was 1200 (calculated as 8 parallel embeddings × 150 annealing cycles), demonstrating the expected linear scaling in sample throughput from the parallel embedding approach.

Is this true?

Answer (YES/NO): YES